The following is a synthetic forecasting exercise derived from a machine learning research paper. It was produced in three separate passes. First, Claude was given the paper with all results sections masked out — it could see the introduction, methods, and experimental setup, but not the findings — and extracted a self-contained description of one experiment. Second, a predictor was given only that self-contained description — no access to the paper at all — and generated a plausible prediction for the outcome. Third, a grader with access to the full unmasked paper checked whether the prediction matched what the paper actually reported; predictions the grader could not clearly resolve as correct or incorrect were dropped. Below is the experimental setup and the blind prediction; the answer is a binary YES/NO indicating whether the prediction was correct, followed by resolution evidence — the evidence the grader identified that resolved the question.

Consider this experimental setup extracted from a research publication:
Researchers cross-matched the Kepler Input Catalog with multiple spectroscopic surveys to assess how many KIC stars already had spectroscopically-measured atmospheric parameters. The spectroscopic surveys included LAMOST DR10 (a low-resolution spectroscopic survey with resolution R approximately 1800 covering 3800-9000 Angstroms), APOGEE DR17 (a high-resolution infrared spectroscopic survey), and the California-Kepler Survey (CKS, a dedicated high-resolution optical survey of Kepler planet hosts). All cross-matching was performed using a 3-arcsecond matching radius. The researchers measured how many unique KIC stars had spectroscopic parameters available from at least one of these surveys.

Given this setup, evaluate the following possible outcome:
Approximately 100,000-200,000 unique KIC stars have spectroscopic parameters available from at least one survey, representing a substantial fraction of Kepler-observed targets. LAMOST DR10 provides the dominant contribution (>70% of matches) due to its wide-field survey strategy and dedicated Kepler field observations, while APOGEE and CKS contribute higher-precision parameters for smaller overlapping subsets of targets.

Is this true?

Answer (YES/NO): NO